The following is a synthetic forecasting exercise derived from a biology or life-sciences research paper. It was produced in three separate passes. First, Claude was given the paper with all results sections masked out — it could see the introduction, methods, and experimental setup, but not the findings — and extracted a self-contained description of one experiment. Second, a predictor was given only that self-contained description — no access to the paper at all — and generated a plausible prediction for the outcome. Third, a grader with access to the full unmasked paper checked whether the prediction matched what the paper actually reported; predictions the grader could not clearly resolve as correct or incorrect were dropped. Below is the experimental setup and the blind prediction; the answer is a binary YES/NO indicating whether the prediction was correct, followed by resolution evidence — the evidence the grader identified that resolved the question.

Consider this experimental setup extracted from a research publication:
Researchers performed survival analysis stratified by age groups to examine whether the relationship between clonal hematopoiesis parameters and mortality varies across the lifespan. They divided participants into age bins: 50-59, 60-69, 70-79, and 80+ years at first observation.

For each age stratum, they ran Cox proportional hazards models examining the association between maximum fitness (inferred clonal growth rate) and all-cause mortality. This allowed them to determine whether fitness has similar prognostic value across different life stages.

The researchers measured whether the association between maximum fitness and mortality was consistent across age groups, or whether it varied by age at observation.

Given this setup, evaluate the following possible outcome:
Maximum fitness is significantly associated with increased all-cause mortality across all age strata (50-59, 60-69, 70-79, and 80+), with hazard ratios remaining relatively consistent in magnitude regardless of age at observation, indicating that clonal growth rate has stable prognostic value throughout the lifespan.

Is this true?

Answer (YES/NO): NO